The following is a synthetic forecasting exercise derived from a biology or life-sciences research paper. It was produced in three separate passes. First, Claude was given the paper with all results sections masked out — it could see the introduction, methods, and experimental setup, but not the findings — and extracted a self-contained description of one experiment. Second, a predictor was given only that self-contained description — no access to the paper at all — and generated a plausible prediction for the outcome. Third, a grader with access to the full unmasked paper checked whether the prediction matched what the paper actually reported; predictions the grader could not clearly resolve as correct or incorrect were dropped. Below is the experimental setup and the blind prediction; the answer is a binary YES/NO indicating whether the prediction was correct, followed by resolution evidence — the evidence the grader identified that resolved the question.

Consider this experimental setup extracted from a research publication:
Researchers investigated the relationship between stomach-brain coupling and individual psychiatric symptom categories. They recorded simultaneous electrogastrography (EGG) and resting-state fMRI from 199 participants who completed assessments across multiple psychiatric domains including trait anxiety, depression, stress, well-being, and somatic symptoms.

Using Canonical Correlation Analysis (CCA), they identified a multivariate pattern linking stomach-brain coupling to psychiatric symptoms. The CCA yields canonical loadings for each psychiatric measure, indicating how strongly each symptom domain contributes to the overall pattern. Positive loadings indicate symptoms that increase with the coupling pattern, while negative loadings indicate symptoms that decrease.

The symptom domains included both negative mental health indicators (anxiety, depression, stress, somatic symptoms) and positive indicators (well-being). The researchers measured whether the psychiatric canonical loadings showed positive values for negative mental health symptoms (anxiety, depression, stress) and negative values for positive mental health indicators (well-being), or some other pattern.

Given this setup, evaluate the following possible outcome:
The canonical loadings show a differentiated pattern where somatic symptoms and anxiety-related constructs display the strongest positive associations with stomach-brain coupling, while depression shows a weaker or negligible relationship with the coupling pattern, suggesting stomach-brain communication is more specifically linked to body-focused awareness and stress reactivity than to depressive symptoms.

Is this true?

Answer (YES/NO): NO